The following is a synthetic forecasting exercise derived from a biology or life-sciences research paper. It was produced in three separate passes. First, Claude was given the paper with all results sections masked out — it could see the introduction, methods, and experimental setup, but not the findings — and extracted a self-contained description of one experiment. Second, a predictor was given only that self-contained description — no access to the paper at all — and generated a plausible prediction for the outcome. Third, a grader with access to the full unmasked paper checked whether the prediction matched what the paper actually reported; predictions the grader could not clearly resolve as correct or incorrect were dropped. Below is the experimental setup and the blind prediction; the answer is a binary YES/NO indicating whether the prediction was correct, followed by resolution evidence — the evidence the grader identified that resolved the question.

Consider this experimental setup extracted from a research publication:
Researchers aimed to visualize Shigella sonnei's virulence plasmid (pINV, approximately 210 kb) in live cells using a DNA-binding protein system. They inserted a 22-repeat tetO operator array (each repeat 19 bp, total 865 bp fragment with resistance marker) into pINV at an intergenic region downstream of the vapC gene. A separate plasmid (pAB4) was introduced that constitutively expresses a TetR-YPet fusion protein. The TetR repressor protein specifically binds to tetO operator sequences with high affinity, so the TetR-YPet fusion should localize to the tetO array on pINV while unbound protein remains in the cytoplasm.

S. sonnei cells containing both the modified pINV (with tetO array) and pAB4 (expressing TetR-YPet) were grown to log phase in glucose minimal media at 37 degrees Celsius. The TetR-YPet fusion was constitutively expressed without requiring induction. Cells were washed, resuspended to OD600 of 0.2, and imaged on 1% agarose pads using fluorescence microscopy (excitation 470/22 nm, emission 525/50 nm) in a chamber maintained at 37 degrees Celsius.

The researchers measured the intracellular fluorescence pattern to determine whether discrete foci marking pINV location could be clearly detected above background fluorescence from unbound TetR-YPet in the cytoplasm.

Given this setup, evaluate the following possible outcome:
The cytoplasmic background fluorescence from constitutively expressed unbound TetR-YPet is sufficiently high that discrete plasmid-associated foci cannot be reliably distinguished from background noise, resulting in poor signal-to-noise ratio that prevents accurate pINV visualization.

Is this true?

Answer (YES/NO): NO